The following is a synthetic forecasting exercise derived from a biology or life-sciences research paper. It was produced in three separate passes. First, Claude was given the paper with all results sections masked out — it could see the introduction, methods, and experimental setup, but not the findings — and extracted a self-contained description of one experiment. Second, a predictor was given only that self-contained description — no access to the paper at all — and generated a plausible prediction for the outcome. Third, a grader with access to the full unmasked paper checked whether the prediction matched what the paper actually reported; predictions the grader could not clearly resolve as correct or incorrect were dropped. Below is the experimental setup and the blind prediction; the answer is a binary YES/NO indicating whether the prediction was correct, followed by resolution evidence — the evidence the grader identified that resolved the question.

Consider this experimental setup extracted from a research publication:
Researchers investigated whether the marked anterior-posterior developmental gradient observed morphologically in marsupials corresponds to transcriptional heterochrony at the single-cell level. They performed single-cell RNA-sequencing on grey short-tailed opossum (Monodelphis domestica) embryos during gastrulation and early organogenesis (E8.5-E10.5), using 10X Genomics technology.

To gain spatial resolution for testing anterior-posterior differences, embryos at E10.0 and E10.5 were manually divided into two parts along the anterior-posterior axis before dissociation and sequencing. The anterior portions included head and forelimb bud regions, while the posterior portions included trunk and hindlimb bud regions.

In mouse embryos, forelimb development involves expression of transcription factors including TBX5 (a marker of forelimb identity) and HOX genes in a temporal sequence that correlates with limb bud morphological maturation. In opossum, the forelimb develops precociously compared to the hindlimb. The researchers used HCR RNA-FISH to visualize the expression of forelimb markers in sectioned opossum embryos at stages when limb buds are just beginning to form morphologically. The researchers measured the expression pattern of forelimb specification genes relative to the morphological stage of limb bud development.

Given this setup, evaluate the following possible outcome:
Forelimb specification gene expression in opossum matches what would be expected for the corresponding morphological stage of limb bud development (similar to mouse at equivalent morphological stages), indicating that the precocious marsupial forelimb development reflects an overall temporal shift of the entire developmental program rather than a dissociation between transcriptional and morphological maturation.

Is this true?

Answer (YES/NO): NO